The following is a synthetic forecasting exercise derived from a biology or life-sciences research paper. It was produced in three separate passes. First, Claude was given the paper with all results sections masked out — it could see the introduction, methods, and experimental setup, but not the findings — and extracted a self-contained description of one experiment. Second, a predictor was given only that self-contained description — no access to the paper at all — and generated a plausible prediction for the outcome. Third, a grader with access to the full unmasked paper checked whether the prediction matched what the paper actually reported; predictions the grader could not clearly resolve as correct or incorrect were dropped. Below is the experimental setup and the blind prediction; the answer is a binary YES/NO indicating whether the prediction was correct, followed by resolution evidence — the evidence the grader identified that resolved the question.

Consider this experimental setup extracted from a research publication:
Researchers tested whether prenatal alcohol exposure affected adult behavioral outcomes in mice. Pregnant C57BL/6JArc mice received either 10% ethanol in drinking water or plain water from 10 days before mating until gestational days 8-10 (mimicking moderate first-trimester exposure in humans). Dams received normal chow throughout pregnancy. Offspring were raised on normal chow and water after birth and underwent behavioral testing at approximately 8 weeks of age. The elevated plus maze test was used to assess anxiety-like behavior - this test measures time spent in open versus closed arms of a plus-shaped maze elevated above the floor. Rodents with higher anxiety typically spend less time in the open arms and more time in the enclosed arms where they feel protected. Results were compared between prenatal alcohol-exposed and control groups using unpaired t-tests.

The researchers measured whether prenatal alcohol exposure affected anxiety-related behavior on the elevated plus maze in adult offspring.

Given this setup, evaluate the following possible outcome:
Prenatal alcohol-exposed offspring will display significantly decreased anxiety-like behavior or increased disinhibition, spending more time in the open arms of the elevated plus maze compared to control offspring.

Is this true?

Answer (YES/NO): NO